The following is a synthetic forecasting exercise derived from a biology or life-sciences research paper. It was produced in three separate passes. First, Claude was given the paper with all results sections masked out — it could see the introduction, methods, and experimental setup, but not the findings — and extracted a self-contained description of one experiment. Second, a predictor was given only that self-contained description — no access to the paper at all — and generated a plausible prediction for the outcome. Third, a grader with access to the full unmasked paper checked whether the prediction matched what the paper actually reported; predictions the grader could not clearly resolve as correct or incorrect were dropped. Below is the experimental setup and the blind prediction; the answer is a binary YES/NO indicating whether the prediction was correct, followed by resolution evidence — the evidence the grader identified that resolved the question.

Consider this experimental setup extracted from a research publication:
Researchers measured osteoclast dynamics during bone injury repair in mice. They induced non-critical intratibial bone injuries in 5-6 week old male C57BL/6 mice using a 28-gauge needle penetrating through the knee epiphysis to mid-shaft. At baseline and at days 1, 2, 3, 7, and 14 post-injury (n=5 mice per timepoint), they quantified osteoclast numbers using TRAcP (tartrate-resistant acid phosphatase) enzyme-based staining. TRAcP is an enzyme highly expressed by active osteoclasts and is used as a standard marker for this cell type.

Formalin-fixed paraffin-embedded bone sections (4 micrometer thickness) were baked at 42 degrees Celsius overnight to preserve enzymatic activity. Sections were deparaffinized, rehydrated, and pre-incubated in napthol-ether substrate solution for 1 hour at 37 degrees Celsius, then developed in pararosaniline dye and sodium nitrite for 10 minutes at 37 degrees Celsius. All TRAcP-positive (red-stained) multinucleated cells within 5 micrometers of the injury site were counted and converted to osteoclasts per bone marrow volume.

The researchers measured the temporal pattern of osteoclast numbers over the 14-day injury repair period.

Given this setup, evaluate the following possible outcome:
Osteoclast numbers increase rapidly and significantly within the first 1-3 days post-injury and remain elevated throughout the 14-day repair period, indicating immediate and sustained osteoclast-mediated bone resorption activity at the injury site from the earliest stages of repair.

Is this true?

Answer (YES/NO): NO